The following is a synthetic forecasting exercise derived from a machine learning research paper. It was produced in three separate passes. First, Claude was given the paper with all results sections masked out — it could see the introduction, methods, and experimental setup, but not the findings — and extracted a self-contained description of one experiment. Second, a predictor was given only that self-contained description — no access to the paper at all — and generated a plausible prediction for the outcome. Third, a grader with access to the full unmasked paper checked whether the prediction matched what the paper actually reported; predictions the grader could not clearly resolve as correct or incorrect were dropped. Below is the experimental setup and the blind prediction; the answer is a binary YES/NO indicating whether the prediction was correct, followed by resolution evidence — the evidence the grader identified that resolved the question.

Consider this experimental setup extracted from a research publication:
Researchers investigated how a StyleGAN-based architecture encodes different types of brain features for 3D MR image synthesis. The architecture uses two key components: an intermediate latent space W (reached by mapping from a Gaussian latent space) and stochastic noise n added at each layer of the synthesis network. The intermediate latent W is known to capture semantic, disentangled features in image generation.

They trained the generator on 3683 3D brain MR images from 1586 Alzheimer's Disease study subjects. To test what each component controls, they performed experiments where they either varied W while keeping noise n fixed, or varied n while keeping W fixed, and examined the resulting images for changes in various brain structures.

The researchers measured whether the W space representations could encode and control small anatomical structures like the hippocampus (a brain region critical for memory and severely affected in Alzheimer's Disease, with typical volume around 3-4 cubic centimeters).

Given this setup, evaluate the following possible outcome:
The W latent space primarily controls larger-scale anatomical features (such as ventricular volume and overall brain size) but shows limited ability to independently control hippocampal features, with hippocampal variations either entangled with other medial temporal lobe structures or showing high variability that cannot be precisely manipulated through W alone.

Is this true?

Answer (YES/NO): YES